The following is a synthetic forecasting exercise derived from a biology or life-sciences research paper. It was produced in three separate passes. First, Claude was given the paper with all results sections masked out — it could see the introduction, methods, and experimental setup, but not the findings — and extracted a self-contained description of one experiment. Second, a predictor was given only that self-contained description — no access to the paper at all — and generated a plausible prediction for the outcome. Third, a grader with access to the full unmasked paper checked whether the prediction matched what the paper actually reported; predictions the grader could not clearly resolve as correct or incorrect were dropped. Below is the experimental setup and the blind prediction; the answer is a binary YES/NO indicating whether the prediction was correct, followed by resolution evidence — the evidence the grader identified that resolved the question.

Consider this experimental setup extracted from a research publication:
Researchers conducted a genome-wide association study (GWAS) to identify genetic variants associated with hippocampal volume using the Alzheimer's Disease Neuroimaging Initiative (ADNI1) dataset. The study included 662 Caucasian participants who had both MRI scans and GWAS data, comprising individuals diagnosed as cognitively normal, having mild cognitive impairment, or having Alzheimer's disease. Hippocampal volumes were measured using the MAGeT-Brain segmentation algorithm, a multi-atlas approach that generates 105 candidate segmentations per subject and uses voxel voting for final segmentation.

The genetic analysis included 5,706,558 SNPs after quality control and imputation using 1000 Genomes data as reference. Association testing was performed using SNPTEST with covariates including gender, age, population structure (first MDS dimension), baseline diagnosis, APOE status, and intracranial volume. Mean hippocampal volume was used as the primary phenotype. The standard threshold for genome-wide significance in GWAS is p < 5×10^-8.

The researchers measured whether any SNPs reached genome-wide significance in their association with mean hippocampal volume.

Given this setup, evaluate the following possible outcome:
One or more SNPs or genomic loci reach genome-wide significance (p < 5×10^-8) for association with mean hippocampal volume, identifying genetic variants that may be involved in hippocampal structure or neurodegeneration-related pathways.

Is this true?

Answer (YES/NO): NO